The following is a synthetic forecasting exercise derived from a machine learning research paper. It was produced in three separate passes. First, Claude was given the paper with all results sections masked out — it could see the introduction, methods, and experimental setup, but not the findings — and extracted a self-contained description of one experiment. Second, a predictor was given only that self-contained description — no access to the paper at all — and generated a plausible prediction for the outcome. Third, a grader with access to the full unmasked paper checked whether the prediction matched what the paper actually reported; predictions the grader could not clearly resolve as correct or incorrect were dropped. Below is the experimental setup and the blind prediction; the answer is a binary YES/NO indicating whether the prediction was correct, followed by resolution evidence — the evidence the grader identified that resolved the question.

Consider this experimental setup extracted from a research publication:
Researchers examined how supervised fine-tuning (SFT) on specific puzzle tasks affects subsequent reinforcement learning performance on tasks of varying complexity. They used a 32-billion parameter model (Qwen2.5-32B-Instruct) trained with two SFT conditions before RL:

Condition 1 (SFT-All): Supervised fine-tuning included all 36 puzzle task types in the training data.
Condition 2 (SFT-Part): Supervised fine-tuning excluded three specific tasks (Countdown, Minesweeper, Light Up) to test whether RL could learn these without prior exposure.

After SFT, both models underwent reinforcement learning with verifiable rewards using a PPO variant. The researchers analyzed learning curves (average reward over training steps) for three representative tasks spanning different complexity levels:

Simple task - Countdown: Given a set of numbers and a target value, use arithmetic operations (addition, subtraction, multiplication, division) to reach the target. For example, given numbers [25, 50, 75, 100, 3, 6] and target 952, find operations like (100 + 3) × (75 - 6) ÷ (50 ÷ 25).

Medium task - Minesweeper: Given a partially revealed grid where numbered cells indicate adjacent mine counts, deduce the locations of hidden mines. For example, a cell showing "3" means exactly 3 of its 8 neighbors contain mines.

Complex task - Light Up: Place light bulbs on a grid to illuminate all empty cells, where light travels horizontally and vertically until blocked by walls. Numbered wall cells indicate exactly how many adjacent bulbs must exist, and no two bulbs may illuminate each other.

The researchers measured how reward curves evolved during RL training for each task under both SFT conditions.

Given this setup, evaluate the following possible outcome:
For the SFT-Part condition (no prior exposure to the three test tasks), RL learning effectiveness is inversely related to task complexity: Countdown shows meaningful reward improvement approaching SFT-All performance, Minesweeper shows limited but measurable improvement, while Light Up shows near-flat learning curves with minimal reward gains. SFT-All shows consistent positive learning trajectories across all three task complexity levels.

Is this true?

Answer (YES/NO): NO